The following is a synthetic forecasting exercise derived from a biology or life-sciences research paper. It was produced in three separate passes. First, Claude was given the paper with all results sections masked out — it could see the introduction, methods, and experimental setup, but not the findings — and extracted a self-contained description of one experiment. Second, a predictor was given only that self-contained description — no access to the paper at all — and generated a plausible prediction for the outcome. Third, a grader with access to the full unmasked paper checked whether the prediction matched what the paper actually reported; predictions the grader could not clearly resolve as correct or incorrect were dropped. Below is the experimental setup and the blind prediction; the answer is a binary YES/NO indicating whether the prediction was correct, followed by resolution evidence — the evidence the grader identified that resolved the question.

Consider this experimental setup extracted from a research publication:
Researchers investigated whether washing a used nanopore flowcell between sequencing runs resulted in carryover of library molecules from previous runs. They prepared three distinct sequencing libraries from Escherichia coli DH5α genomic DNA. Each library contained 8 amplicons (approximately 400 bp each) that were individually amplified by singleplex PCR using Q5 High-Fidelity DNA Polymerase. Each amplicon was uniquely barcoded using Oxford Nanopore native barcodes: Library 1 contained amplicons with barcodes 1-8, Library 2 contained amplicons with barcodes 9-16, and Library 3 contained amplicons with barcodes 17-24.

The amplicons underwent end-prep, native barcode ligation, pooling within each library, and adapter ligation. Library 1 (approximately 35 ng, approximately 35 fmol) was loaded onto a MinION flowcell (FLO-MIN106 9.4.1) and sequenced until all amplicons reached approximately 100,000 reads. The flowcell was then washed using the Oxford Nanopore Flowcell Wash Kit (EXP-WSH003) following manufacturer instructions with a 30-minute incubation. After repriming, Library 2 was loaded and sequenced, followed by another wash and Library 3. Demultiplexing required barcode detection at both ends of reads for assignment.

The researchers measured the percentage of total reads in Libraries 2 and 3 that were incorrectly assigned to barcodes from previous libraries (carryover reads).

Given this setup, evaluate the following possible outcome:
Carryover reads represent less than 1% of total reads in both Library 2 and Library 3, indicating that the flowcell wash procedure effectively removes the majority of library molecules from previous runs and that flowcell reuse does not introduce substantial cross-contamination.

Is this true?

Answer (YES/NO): YES